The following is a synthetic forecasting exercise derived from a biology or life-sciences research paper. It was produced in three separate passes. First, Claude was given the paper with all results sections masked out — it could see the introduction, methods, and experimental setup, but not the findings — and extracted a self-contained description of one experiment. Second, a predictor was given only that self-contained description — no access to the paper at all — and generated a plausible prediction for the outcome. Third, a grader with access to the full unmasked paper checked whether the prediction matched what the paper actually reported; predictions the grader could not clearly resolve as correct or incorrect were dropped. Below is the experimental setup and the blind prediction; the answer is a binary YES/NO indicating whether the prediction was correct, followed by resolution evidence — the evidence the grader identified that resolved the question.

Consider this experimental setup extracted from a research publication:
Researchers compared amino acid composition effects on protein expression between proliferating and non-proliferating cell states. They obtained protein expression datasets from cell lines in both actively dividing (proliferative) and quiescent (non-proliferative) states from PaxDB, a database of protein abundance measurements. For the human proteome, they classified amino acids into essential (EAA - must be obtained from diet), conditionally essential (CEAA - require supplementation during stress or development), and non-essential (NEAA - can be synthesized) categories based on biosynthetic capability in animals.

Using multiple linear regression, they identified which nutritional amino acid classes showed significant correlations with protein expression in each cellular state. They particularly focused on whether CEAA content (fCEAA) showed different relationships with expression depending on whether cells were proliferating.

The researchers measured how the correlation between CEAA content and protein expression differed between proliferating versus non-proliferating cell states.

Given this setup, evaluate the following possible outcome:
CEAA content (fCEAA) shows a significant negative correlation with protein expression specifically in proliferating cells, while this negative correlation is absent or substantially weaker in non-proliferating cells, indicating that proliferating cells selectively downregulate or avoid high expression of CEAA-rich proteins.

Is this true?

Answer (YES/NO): NO